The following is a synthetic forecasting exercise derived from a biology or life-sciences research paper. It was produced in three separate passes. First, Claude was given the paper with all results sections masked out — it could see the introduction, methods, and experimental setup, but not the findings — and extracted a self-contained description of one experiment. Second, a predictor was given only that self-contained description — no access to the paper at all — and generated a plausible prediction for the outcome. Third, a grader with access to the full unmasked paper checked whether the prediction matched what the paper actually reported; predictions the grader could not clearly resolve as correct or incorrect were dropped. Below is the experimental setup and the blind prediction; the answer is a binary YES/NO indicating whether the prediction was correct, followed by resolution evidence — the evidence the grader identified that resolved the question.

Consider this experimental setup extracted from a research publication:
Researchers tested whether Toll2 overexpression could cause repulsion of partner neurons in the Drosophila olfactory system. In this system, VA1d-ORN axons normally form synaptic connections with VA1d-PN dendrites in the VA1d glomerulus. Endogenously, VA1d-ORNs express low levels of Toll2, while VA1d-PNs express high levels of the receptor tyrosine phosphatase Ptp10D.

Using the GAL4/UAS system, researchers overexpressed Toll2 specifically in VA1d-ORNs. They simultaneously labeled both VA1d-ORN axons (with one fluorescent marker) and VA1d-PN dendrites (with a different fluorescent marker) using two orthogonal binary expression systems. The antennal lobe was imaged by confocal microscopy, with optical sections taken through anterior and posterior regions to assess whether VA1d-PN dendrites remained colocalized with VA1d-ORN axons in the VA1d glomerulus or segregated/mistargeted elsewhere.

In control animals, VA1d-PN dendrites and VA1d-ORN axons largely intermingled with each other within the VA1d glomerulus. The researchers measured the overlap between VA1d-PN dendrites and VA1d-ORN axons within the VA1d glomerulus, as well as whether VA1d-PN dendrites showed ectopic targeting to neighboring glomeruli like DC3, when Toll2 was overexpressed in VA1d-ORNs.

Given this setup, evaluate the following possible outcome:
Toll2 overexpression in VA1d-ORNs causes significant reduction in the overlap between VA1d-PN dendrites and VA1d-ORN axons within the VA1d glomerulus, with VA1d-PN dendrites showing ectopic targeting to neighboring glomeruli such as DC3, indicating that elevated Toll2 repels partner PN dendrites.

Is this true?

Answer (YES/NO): YES